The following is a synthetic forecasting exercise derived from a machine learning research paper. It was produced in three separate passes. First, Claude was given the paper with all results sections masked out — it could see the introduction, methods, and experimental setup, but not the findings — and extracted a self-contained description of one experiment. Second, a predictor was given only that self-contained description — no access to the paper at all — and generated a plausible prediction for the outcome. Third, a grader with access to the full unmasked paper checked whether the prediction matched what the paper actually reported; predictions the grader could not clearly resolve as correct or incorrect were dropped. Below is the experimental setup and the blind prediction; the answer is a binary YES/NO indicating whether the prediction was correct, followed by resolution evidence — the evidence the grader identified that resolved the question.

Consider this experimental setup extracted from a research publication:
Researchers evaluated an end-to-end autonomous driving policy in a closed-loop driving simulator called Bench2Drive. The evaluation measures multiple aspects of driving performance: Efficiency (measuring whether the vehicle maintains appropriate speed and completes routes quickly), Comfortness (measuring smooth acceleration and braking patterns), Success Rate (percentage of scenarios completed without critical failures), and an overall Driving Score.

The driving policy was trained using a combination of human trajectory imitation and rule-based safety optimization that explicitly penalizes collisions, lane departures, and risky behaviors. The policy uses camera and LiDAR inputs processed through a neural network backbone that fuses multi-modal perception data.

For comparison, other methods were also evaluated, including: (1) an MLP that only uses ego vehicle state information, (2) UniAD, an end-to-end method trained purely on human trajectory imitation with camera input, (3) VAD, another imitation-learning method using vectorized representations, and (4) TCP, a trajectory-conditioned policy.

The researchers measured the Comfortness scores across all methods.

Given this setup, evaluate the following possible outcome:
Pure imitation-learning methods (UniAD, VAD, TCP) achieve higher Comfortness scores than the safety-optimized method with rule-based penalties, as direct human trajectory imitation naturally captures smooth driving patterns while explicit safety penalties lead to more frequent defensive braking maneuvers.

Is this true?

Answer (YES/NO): NO